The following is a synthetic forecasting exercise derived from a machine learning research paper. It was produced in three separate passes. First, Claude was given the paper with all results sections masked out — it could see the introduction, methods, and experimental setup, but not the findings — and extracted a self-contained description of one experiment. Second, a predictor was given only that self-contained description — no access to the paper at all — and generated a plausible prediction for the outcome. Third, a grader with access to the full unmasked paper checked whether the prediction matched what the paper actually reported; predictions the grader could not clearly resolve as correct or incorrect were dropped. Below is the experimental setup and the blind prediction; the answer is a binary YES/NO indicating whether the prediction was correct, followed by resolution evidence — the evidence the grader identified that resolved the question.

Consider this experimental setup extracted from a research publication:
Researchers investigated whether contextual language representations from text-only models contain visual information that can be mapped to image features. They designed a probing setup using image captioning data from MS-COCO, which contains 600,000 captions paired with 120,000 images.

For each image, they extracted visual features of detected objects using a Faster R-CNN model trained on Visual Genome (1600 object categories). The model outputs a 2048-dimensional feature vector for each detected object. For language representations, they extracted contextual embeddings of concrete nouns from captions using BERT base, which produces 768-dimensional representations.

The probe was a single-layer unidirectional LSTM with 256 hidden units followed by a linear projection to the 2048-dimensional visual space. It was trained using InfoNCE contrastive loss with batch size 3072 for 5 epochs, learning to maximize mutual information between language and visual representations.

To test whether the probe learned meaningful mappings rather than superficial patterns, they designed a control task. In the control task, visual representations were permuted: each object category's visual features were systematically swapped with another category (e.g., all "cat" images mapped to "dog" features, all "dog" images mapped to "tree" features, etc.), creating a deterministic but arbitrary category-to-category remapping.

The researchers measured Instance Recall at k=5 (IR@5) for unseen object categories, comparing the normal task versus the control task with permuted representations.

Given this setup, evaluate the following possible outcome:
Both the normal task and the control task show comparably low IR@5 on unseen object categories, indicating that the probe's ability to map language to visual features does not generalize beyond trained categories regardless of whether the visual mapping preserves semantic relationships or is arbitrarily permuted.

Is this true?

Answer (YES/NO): NO